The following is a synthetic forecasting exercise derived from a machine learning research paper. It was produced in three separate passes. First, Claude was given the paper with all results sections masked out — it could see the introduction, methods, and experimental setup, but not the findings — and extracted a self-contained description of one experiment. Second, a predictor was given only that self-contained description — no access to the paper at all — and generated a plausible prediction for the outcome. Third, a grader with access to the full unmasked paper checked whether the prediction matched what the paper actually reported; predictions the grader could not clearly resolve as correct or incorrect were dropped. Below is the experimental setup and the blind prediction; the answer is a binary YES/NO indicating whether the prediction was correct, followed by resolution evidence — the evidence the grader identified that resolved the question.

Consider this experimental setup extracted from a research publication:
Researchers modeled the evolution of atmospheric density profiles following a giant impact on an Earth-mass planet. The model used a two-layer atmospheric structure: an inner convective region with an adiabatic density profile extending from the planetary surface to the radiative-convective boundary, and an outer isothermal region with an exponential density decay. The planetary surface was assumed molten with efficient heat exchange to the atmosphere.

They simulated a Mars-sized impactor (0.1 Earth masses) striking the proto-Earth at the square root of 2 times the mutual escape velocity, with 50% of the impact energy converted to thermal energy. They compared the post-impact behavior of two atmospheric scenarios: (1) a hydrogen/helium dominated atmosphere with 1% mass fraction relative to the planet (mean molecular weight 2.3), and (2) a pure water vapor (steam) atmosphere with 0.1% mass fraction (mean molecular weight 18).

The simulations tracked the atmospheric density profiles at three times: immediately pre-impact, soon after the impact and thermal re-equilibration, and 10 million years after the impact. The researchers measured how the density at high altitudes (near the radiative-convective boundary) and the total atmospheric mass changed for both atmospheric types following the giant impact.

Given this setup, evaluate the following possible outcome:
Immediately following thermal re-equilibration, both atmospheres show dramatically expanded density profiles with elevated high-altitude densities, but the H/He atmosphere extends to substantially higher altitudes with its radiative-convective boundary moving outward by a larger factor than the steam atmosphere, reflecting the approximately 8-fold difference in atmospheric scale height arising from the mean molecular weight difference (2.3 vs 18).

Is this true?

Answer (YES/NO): NO